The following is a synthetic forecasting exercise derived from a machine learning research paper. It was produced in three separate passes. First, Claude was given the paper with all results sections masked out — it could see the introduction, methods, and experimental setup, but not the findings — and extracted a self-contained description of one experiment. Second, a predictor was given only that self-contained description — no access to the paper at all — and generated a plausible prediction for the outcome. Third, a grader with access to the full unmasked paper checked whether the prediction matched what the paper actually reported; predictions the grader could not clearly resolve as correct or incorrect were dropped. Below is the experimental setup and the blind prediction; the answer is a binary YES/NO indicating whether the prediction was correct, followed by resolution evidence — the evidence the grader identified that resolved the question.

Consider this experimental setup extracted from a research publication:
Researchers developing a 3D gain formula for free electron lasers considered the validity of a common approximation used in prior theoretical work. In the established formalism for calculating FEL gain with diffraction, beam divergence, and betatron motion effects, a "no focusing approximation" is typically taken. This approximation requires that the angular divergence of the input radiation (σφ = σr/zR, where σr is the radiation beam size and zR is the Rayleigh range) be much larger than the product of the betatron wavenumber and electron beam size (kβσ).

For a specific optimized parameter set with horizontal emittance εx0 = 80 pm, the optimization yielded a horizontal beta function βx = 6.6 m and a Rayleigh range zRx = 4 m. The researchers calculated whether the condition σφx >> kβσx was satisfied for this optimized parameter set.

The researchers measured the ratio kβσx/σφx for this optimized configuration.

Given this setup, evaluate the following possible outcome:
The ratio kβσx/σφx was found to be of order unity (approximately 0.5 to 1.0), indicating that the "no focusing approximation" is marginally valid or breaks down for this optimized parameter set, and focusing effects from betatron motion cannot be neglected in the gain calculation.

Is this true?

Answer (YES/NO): NO